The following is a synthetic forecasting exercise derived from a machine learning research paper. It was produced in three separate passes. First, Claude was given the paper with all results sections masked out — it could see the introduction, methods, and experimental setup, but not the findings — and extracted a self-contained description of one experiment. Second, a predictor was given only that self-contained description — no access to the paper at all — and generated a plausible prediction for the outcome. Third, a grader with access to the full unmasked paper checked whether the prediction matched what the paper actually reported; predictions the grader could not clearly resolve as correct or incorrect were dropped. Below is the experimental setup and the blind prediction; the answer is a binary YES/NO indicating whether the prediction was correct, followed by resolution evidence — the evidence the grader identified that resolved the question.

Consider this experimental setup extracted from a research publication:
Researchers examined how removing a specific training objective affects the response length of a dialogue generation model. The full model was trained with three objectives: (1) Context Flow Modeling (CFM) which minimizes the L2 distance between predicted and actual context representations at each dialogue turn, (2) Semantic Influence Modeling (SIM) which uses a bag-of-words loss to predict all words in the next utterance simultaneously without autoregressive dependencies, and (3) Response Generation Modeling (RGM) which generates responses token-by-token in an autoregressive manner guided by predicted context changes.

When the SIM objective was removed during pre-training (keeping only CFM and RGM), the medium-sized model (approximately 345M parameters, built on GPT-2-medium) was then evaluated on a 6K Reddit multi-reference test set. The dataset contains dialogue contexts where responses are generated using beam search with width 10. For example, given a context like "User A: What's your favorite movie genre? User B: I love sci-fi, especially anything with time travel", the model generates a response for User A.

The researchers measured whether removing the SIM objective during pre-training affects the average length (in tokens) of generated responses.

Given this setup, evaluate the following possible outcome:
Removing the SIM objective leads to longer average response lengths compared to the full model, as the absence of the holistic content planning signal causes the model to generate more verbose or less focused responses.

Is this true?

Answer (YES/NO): NO